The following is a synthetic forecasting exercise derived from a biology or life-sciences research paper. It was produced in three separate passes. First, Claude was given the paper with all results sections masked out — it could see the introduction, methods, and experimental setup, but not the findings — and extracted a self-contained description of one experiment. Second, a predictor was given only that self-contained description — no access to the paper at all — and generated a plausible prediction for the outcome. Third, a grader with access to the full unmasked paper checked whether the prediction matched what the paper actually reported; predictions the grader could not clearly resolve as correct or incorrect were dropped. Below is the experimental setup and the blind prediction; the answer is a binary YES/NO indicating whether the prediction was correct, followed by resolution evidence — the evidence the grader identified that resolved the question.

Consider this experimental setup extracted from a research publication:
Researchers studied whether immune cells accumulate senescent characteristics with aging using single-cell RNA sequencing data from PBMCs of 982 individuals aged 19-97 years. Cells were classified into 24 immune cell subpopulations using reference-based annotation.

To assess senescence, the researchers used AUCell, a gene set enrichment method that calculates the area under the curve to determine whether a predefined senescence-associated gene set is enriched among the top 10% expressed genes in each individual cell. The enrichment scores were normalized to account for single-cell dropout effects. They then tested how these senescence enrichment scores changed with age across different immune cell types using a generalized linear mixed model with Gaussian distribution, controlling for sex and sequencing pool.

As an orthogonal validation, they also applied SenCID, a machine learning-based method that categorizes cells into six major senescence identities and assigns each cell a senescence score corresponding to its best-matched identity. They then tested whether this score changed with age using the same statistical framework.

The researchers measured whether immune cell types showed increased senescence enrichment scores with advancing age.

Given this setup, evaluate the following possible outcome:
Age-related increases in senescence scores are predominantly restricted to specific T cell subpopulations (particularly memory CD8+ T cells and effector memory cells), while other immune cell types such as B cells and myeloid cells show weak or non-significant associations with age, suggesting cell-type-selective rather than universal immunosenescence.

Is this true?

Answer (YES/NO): NO